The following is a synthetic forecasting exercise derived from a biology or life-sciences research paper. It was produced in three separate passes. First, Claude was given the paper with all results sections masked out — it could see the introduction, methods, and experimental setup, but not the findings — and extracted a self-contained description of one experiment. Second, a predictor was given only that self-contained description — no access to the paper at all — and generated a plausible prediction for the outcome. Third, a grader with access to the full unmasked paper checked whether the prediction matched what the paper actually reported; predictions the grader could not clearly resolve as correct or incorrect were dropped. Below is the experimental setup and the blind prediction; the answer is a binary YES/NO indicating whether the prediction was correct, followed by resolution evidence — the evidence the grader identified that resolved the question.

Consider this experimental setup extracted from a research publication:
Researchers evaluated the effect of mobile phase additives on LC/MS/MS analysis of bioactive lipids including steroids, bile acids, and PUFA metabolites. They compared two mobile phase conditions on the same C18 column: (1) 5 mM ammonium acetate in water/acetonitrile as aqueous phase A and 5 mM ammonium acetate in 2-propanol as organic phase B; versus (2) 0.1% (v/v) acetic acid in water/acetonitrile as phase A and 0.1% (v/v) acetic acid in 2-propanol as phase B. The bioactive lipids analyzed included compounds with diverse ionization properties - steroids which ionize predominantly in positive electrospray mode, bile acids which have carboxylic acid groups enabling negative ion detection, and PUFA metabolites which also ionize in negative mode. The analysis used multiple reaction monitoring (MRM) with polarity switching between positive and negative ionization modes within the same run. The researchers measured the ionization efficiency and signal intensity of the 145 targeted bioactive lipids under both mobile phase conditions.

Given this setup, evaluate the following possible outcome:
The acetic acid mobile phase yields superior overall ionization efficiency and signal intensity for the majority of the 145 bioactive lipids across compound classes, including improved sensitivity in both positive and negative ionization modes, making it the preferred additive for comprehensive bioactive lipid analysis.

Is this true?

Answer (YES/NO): NO